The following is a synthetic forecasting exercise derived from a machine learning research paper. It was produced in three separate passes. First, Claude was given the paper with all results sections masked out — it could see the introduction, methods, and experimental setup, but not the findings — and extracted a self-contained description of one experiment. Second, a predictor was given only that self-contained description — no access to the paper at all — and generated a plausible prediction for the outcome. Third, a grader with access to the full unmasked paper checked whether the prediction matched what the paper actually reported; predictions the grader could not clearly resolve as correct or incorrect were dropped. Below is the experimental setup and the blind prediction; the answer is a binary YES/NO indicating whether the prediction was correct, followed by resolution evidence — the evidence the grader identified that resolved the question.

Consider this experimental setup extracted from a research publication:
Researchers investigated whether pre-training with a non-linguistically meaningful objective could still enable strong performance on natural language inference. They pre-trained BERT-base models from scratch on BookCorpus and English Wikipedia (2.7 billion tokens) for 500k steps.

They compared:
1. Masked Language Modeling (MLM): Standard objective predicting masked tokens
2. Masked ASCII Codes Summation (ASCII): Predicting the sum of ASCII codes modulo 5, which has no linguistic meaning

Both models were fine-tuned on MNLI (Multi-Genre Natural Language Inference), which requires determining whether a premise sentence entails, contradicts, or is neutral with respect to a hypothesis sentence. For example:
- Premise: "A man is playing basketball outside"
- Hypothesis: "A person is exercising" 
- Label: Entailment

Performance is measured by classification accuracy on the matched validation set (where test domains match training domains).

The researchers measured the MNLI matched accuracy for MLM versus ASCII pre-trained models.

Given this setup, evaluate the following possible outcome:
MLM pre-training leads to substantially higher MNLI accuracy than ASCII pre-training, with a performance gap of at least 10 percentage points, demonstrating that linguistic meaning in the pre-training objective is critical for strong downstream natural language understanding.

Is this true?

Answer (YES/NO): NO